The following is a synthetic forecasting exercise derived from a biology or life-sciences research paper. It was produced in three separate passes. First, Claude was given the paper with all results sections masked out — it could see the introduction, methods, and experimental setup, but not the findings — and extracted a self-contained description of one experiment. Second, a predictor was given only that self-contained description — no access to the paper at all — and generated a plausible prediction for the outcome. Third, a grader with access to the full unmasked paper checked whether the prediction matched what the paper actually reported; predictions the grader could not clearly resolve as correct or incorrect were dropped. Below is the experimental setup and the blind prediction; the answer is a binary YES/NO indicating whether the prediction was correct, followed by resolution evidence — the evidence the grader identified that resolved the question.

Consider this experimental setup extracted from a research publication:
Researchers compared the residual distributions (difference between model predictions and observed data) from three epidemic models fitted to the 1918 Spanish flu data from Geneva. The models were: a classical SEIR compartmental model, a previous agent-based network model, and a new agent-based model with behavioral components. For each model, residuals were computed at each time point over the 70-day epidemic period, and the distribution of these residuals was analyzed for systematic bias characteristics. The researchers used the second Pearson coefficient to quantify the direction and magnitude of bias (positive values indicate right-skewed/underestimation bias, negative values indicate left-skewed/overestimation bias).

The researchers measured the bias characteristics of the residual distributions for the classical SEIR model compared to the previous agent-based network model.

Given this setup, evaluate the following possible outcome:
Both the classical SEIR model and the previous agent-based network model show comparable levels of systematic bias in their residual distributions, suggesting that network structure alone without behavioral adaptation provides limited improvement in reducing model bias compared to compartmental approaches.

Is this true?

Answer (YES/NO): NO